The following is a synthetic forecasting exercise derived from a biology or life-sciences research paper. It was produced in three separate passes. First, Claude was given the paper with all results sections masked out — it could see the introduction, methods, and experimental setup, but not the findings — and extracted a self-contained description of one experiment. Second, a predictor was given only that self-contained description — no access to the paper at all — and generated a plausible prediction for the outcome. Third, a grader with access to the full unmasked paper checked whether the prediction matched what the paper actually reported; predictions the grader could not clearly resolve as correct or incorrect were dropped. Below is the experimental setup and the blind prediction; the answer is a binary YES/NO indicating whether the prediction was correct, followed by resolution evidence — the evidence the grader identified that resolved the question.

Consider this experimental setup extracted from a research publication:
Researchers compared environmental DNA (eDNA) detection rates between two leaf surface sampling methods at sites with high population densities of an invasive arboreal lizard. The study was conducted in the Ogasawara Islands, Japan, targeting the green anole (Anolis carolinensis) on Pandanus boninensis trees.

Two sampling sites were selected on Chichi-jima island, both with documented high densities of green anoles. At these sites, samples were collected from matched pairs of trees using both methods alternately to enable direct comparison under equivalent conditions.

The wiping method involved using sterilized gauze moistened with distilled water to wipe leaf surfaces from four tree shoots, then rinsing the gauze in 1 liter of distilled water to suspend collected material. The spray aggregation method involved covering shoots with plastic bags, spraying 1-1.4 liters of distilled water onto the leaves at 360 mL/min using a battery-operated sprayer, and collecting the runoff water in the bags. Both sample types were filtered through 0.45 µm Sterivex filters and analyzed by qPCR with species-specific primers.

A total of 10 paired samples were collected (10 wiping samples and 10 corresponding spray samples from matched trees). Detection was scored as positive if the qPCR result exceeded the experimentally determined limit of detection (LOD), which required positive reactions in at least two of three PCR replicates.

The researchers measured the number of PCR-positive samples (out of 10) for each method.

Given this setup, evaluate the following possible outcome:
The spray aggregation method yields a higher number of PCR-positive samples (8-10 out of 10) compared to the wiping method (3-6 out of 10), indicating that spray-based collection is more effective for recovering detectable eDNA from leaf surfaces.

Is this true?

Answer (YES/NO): NO